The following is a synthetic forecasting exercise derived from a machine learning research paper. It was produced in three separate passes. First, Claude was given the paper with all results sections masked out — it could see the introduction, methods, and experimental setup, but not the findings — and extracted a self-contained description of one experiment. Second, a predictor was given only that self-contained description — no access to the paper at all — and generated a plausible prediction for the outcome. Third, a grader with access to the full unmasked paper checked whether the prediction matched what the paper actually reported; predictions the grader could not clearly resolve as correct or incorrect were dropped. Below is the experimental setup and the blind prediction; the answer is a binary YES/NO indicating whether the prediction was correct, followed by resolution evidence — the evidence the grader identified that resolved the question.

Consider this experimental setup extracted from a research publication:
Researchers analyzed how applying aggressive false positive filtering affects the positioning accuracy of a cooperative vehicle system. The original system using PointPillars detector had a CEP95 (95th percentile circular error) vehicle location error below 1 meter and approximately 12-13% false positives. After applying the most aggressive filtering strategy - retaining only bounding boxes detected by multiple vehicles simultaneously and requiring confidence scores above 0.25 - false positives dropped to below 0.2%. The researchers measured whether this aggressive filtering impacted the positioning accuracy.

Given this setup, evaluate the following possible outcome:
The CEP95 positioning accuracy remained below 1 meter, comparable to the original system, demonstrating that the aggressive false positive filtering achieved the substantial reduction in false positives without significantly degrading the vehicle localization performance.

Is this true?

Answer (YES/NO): NO